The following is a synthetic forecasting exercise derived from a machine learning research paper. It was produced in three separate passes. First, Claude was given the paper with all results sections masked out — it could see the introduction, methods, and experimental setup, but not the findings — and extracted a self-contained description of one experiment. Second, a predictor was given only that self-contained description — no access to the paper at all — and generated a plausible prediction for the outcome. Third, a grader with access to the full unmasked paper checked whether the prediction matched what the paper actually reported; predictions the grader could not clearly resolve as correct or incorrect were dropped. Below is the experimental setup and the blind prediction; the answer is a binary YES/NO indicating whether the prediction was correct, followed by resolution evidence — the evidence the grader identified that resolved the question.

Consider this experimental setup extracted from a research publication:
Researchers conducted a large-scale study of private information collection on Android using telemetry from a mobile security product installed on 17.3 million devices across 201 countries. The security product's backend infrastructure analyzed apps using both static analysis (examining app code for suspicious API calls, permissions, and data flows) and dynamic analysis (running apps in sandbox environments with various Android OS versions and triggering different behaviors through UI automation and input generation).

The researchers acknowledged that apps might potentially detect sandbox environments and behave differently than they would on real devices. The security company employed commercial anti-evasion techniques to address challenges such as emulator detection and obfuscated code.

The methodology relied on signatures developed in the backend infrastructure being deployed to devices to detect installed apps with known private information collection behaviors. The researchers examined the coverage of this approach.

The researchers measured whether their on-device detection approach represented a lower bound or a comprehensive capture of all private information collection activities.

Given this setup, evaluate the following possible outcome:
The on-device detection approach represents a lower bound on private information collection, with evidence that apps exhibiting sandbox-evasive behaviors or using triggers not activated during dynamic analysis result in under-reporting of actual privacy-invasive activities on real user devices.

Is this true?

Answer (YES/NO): YES